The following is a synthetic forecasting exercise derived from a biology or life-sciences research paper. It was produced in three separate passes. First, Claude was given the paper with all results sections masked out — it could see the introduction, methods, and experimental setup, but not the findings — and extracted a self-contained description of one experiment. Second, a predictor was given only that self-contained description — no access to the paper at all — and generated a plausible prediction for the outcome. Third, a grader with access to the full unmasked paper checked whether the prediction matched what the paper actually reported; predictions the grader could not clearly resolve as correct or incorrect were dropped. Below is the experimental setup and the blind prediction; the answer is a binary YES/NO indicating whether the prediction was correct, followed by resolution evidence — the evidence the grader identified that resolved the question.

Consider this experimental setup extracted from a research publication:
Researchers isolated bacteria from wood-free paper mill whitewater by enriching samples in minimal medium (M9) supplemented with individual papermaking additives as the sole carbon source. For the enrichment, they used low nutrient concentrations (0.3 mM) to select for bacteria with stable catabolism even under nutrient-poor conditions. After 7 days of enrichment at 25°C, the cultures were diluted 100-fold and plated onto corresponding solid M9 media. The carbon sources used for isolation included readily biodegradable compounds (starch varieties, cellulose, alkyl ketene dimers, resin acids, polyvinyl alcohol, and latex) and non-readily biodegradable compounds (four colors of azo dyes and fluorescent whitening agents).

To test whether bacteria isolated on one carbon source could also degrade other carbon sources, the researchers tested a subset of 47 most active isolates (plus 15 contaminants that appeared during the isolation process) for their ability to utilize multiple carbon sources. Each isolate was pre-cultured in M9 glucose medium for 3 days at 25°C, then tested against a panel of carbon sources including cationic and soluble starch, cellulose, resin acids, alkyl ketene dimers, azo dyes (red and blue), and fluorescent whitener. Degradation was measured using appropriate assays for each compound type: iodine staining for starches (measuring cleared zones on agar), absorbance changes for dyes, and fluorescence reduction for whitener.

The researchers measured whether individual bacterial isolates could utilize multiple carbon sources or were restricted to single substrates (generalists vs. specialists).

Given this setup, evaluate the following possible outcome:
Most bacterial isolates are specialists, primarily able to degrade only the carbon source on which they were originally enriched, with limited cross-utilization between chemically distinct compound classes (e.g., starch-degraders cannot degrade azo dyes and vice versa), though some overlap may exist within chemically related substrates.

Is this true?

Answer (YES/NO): NO